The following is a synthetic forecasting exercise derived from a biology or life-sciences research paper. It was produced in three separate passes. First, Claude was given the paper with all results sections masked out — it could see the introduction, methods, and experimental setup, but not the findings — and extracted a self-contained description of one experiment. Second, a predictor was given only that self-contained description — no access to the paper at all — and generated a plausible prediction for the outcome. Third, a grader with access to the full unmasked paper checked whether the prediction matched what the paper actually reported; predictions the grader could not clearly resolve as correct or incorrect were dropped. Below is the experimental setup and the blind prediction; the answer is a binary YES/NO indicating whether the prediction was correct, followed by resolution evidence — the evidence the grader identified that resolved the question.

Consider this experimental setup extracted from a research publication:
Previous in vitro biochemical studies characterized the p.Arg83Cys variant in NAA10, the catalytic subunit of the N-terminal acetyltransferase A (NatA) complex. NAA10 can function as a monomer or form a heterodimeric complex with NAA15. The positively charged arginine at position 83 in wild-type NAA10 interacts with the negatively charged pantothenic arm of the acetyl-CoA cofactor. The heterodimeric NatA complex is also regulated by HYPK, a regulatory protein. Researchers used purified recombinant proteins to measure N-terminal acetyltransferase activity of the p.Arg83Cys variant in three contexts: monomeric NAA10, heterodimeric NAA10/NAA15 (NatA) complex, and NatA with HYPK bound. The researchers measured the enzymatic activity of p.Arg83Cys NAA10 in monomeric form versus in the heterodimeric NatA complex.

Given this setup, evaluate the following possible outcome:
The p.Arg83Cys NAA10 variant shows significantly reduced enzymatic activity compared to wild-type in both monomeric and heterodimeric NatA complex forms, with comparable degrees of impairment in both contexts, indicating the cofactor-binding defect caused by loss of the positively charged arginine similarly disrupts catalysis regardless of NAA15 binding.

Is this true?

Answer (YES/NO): NO